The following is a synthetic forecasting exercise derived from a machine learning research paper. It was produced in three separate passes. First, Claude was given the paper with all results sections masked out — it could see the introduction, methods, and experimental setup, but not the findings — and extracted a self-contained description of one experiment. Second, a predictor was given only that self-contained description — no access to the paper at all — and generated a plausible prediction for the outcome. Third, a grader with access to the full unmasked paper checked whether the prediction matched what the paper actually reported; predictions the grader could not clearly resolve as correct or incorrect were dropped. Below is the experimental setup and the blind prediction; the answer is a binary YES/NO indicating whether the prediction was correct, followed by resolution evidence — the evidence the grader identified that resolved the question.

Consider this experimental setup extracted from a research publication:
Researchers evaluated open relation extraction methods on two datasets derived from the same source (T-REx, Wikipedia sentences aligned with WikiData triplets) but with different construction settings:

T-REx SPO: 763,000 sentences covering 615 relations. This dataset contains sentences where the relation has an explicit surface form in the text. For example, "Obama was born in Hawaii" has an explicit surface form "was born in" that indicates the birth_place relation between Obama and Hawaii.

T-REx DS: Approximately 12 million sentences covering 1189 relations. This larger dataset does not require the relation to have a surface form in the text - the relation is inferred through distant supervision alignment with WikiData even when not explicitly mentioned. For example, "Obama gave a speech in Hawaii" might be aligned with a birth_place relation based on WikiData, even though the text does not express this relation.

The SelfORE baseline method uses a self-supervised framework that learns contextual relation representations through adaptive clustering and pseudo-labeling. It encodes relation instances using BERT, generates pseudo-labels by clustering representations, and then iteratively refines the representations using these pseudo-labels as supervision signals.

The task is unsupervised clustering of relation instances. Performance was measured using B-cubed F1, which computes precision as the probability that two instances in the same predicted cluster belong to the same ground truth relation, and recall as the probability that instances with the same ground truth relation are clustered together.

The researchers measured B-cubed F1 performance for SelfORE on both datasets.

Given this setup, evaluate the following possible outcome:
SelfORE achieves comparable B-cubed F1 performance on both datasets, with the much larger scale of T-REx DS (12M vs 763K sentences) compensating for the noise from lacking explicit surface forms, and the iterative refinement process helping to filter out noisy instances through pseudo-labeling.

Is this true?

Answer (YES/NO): NO